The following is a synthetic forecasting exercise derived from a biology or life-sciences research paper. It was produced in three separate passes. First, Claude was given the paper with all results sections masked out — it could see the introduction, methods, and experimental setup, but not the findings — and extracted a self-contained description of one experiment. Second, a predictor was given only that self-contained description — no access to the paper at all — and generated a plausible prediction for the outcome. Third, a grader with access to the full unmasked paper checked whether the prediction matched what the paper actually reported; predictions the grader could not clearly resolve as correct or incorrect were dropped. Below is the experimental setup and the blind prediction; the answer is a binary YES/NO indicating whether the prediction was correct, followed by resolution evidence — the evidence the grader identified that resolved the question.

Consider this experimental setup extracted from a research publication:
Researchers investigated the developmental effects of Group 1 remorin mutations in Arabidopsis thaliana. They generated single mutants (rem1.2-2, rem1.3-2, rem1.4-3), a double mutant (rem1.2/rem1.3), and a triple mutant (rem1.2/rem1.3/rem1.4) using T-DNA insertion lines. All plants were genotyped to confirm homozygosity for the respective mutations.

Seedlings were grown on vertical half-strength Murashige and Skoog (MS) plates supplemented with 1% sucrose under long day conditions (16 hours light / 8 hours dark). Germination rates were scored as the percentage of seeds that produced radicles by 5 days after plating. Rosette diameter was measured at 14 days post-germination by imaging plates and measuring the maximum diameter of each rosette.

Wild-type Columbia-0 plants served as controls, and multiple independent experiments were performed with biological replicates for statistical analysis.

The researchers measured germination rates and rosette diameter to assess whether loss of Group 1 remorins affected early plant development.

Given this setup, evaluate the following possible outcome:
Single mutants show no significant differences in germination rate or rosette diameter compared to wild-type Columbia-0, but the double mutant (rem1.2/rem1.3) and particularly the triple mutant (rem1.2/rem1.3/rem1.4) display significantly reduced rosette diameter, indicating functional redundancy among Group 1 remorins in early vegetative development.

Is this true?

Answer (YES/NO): NO